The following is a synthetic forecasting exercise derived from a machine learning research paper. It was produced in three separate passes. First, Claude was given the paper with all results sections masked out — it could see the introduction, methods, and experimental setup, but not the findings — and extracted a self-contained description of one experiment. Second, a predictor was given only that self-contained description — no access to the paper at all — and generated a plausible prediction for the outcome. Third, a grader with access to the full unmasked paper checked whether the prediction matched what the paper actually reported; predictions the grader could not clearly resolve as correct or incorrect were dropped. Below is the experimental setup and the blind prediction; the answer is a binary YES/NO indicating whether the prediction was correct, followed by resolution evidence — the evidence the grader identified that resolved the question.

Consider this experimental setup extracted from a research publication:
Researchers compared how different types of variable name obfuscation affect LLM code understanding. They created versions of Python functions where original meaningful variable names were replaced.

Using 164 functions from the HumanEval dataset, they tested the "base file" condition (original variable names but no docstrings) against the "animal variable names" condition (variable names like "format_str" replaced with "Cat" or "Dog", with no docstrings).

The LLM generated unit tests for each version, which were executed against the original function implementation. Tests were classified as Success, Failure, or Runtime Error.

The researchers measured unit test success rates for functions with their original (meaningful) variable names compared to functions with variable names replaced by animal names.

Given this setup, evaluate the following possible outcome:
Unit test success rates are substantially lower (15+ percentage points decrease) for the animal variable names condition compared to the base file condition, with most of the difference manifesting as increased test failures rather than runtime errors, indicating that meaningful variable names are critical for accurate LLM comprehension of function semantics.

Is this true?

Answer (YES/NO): NO